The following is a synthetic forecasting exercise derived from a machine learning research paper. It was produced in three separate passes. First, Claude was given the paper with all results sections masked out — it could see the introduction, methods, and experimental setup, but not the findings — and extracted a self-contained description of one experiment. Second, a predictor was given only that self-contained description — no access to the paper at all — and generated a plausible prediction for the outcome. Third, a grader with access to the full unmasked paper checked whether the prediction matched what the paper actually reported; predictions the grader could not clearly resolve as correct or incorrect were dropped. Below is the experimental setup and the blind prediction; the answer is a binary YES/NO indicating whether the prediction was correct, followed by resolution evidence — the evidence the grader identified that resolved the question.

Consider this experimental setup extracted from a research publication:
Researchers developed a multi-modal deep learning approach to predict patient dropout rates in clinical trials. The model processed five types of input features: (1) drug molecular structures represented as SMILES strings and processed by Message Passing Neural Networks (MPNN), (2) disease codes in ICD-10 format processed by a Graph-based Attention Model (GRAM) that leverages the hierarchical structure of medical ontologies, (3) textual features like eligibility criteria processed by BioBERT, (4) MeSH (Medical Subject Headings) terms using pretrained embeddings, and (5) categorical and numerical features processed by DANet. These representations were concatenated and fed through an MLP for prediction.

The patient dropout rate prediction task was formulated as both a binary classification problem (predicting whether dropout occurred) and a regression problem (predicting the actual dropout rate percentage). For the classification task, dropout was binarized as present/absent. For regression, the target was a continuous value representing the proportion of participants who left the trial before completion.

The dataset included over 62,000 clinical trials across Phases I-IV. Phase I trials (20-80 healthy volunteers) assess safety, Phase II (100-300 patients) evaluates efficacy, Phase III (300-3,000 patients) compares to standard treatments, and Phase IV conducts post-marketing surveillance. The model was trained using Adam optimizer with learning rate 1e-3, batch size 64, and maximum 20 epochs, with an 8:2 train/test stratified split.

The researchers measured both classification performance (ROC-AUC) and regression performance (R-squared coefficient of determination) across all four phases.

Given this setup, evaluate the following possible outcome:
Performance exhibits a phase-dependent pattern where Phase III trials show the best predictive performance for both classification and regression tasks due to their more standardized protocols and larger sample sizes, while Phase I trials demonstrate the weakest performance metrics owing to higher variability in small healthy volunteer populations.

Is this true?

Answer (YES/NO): NO